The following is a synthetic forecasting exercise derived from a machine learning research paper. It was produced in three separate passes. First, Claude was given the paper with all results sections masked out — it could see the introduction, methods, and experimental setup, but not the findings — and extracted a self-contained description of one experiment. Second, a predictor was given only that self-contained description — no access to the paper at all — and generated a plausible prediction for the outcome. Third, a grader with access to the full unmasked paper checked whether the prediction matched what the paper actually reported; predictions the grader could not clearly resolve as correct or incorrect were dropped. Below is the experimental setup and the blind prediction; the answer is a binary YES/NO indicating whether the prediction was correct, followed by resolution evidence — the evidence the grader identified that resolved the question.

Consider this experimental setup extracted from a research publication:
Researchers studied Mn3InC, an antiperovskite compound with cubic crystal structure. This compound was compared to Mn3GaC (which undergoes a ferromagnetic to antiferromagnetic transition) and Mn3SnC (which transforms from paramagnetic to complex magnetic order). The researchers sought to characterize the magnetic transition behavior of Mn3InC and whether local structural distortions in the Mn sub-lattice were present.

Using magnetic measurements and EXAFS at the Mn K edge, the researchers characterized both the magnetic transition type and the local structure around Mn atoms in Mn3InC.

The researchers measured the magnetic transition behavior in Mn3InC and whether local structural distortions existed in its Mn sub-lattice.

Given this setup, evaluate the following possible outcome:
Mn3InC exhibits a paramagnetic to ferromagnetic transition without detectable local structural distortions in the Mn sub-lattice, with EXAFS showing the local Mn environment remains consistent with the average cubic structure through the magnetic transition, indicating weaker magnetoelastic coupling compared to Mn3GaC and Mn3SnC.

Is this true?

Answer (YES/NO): NO